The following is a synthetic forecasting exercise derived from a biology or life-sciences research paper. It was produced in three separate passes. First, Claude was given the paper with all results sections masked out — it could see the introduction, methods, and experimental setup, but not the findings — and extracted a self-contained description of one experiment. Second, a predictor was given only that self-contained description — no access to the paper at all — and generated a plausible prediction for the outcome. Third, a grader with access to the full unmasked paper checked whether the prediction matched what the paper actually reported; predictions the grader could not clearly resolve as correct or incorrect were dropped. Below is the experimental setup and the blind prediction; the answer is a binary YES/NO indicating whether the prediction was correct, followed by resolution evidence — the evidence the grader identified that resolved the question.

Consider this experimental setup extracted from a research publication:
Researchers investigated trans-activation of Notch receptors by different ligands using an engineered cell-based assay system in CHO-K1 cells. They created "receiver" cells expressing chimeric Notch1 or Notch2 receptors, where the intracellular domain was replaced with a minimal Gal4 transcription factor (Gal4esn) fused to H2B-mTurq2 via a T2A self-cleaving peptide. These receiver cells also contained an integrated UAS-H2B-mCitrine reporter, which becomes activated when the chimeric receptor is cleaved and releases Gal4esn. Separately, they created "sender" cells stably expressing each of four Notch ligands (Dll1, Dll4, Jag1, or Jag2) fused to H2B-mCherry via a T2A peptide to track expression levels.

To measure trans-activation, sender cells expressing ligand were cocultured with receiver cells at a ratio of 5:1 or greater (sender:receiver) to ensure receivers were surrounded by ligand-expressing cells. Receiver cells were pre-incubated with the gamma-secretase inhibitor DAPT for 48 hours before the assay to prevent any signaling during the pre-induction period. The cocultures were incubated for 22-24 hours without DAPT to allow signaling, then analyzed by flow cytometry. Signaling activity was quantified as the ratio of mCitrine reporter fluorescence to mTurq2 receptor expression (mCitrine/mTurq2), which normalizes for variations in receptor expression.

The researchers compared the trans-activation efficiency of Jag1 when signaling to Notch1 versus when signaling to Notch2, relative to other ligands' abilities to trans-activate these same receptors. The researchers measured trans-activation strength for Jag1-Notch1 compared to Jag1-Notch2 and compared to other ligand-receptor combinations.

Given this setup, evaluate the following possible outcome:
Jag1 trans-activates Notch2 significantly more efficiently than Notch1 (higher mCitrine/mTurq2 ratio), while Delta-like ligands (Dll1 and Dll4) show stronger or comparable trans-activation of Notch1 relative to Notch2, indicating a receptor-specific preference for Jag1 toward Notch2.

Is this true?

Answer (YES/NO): NO